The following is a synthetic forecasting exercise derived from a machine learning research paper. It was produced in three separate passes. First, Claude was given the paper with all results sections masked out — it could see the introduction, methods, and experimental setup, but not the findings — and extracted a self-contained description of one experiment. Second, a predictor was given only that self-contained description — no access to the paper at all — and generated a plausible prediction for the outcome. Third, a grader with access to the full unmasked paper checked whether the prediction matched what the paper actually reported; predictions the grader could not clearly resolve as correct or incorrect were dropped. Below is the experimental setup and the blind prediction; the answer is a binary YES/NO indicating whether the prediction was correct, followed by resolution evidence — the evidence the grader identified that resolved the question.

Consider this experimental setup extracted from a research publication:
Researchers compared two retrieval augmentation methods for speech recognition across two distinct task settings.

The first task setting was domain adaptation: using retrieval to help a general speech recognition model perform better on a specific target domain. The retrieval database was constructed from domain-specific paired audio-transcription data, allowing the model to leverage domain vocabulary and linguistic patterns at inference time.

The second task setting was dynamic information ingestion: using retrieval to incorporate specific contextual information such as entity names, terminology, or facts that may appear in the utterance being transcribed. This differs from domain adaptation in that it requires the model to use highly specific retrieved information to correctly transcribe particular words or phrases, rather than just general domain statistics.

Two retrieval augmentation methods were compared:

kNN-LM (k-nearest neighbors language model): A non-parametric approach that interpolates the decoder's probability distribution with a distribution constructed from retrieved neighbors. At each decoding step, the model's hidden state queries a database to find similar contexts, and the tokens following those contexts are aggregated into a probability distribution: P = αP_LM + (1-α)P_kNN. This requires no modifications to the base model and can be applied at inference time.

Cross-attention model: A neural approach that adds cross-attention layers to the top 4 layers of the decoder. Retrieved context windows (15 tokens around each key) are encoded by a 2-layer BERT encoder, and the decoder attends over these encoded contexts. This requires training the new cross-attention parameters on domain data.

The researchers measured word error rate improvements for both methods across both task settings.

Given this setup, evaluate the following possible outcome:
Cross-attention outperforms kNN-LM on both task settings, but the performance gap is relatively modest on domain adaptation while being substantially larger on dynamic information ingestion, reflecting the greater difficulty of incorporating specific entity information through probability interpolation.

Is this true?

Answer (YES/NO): NO